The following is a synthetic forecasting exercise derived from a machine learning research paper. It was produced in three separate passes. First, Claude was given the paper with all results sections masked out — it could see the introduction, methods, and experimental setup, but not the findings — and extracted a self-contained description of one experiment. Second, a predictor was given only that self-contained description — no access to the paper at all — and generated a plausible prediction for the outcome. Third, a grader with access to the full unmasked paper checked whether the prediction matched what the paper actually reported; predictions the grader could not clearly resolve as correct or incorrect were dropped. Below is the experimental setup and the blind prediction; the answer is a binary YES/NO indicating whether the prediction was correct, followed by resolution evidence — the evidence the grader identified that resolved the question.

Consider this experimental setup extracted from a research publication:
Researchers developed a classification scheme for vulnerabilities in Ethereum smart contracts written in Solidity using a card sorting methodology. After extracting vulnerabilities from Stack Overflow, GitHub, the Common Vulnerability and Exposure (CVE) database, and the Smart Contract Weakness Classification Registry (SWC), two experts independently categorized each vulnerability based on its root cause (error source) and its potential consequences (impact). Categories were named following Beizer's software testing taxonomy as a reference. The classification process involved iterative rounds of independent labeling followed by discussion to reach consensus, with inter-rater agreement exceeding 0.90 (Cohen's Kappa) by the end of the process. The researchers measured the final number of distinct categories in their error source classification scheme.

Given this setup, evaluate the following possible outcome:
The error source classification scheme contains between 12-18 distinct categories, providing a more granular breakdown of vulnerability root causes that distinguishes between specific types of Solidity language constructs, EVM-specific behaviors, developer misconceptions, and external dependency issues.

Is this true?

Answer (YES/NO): NO